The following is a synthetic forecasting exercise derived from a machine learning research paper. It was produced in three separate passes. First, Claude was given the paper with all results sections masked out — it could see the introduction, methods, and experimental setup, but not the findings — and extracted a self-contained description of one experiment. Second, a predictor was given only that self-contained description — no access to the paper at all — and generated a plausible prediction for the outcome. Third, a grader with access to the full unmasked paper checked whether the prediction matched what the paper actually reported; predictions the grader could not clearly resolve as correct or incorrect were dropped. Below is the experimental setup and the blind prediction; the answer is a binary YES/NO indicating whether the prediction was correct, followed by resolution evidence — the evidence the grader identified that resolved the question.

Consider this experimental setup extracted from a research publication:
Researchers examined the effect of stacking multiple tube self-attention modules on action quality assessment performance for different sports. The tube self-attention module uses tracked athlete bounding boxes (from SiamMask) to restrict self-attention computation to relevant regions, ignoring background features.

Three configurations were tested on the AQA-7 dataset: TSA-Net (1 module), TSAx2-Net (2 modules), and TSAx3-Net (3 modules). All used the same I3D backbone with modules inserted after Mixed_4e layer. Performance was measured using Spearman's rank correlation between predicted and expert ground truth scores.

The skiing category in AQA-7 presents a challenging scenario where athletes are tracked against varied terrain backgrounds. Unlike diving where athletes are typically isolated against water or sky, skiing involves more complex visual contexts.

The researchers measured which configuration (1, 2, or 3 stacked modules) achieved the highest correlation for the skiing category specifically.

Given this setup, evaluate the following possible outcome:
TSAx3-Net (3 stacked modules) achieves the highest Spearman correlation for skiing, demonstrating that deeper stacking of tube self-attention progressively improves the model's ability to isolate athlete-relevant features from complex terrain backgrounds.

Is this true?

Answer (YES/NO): NO